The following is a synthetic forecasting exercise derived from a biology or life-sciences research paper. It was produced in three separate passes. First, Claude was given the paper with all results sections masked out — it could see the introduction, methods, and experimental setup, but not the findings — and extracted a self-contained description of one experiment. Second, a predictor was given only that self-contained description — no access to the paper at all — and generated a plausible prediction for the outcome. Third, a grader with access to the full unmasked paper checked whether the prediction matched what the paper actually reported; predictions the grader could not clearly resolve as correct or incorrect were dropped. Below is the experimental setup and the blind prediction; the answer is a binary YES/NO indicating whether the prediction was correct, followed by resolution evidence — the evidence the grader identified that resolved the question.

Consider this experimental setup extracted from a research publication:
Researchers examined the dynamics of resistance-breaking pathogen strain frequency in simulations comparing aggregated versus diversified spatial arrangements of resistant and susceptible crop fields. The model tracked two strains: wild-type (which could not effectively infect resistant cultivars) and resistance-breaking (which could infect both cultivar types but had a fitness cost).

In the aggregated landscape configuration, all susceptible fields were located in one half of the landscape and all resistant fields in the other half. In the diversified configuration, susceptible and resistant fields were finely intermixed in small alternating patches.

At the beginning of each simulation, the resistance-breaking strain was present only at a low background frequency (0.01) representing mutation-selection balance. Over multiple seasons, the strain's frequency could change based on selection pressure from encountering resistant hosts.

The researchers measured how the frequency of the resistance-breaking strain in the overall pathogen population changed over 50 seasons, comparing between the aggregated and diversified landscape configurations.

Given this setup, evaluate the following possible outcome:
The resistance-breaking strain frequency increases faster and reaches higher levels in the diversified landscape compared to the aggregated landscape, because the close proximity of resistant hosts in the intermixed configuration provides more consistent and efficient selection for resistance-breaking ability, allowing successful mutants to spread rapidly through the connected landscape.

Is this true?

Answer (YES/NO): NO